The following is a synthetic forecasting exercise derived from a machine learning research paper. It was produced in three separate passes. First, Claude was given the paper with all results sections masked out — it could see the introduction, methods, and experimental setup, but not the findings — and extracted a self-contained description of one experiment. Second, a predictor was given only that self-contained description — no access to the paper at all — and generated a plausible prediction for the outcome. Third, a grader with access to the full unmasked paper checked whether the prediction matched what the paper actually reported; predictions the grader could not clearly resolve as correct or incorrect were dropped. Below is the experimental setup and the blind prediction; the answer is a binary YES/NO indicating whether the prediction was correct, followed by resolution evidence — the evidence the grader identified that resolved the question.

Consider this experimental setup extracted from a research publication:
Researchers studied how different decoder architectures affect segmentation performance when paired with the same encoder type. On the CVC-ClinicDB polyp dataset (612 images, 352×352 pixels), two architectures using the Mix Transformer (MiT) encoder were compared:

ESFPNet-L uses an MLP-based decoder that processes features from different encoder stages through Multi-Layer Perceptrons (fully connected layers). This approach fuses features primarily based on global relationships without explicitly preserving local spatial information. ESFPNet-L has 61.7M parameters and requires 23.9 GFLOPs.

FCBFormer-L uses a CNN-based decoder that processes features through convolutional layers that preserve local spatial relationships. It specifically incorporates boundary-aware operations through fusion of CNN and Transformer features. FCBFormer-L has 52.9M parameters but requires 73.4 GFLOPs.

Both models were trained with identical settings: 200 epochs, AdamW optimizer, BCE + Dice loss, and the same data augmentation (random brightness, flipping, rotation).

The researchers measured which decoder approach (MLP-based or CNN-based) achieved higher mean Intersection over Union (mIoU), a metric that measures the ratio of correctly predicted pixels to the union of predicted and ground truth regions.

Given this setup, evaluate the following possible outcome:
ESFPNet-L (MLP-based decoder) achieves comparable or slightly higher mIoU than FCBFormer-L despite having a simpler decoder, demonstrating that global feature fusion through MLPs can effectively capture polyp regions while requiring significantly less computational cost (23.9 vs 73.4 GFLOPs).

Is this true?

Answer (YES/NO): YES